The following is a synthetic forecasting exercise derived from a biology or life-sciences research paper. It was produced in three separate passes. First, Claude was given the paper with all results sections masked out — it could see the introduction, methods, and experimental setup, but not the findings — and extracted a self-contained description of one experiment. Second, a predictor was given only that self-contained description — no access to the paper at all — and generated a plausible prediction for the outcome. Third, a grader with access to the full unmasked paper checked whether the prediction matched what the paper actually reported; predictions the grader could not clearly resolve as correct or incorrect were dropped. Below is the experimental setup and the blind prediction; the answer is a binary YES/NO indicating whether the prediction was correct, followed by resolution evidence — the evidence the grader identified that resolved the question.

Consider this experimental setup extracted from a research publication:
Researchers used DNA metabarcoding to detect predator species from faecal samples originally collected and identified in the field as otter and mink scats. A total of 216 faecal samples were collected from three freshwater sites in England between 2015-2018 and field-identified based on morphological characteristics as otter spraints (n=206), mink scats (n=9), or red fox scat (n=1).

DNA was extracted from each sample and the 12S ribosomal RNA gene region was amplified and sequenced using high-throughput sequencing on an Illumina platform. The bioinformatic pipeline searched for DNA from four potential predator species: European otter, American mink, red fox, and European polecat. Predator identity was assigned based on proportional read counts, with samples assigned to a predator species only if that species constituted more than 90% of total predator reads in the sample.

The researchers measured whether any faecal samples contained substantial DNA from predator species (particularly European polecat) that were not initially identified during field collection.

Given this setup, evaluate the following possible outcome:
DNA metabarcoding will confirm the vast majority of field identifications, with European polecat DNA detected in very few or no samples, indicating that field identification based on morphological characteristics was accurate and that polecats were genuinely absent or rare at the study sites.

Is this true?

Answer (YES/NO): YES